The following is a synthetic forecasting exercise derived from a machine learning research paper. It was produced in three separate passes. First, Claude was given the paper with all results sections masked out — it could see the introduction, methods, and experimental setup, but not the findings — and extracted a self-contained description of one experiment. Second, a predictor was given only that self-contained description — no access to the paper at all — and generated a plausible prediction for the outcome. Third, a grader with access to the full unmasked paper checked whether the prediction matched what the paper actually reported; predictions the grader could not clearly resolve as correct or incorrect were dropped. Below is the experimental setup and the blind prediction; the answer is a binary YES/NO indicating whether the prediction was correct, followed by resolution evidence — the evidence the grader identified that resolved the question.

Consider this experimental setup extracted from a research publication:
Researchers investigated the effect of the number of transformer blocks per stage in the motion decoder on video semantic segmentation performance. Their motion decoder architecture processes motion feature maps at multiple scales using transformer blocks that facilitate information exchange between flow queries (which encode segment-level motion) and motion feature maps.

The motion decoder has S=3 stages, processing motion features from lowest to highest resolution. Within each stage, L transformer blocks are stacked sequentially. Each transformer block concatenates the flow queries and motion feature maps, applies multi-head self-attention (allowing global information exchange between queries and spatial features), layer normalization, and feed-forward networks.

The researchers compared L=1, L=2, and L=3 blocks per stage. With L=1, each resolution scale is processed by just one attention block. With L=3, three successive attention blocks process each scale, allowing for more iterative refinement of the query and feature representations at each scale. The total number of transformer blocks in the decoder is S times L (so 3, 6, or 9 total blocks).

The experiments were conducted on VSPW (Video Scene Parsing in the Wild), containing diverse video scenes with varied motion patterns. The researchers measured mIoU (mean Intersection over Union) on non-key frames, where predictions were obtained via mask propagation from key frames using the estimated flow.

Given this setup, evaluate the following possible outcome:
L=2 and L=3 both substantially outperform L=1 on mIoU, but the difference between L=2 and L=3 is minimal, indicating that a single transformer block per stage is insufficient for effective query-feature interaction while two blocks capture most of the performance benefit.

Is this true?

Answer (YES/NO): NO